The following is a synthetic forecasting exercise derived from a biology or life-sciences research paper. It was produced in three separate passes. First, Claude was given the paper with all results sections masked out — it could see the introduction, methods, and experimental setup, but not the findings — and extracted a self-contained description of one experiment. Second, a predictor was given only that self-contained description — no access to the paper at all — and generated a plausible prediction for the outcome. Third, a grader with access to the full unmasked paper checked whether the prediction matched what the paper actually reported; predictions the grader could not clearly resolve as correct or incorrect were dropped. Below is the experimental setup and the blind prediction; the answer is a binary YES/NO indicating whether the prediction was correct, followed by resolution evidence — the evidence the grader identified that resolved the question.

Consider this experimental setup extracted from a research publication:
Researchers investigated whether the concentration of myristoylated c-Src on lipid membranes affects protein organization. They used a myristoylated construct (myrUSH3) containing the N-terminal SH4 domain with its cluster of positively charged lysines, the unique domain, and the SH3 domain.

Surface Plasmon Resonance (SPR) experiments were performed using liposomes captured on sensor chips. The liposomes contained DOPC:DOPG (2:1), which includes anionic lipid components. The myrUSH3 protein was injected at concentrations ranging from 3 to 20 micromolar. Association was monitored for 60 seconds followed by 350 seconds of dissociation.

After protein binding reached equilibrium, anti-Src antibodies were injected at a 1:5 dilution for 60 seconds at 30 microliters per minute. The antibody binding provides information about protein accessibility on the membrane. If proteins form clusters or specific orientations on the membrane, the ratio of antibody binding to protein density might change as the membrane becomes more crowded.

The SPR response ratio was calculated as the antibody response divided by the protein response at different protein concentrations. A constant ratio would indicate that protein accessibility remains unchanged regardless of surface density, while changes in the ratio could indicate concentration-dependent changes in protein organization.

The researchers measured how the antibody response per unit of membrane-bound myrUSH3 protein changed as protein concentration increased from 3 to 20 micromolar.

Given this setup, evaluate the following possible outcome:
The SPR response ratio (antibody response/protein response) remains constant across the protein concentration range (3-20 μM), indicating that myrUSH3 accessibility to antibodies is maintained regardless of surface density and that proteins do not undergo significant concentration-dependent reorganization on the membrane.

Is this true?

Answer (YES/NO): NO